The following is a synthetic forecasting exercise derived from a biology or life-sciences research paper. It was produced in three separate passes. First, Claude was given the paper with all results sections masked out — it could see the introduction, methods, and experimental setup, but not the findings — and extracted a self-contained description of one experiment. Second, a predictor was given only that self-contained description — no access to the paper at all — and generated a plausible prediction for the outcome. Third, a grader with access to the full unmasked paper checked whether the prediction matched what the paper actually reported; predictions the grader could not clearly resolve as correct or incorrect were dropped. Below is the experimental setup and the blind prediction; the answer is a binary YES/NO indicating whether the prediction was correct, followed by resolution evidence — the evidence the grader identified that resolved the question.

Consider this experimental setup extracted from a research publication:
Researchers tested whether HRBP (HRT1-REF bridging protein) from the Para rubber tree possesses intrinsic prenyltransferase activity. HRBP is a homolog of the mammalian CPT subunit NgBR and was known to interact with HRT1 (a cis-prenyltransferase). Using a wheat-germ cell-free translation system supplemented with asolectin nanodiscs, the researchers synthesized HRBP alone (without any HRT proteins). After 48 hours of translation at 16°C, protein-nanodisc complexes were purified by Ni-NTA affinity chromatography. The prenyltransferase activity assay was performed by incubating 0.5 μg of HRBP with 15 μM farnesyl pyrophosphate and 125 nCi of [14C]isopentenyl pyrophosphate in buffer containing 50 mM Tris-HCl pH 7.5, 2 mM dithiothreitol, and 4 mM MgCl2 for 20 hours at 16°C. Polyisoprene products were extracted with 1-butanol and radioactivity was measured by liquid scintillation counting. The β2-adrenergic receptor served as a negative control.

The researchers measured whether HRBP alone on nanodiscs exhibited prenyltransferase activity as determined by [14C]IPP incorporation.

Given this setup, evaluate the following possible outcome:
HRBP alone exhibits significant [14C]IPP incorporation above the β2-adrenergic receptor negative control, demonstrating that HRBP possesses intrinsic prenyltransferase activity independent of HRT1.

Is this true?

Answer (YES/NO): NO